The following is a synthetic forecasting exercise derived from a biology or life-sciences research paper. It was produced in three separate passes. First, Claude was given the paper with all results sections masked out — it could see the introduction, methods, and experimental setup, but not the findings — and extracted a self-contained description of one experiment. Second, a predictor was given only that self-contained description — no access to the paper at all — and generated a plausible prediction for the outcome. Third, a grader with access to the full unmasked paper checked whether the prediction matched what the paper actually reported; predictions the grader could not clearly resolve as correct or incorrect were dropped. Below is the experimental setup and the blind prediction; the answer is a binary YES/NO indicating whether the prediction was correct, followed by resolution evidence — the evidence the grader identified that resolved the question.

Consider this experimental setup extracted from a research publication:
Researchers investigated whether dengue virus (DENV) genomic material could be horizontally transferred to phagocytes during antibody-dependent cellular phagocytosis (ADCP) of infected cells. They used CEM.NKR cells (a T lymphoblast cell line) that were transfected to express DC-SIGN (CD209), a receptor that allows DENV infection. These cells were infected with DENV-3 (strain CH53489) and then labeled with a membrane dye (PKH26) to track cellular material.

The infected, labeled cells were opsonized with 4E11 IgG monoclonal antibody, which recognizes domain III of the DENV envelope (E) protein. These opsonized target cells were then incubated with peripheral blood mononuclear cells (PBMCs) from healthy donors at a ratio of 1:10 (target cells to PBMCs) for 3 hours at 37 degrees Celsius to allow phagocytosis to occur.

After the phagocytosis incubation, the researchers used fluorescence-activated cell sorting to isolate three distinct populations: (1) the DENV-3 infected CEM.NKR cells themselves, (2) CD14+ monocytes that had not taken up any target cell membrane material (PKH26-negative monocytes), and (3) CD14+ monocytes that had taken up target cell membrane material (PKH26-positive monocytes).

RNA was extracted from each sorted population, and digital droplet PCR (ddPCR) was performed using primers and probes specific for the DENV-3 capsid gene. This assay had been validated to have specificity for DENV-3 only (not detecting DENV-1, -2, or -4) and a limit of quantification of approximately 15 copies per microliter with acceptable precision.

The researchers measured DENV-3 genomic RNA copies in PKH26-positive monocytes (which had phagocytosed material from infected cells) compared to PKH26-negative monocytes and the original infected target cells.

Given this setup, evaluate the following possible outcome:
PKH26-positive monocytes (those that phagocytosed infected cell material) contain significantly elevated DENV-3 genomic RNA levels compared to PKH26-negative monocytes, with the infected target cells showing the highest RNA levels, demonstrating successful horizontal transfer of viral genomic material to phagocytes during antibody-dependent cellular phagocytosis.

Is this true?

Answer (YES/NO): NO